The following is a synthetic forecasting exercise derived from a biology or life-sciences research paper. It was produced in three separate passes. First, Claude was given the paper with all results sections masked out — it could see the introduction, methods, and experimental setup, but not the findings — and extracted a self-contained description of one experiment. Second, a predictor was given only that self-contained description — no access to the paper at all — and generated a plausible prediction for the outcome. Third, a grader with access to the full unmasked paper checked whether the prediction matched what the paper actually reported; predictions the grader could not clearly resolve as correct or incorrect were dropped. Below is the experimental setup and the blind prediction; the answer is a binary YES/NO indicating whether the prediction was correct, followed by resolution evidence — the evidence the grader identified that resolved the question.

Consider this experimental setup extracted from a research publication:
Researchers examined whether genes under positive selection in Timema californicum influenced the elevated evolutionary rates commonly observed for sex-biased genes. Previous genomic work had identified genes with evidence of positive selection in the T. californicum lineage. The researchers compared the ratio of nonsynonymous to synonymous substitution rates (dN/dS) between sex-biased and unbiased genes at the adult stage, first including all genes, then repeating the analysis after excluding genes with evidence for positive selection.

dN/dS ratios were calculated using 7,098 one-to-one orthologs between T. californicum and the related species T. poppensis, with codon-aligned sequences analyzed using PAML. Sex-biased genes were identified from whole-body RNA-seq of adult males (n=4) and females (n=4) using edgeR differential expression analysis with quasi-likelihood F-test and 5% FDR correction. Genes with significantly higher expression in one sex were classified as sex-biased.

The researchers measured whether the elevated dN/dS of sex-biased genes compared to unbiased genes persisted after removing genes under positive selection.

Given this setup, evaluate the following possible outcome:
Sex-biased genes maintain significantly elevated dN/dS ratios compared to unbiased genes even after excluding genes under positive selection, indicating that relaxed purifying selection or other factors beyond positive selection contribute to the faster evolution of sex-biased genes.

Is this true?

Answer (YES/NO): YES